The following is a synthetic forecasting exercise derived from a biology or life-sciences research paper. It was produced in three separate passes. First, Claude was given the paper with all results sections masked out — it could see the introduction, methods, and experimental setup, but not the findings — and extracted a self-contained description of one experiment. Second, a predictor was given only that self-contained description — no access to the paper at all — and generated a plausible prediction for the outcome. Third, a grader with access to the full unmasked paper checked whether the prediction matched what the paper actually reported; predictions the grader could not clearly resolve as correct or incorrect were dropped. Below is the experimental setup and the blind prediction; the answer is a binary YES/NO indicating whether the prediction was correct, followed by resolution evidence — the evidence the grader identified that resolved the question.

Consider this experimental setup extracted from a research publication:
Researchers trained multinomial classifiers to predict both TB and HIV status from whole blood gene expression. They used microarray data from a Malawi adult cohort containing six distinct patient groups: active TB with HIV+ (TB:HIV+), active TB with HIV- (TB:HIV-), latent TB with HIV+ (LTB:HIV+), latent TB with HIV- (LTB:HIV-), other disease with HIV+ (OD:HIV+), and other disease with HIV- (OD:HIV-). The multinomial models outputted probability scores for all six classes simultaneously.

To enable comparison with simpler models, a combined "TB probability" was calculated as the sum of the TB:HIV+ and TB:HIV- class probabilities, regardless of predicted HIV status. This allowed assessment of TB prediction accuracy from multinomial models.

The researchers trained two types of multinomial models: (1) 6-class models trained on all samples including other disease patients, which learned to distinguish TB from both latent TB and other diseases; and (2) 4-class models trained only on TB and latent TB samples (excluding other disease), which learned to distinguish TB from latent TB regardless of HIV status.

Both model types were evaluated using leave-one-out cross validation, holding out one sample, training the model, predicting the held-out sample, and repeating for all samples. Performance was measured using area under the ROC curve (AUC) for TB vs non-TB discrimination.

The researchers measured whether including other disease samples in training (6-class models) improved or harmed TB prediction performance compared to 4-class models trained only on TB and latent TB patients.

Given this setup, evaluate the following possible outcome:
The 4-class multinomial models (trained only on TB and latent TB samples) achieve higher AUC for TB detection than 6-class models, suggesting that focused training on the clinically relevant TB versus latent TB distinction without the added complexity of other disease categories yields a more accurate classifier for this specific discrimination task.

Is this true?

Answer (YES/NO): NO